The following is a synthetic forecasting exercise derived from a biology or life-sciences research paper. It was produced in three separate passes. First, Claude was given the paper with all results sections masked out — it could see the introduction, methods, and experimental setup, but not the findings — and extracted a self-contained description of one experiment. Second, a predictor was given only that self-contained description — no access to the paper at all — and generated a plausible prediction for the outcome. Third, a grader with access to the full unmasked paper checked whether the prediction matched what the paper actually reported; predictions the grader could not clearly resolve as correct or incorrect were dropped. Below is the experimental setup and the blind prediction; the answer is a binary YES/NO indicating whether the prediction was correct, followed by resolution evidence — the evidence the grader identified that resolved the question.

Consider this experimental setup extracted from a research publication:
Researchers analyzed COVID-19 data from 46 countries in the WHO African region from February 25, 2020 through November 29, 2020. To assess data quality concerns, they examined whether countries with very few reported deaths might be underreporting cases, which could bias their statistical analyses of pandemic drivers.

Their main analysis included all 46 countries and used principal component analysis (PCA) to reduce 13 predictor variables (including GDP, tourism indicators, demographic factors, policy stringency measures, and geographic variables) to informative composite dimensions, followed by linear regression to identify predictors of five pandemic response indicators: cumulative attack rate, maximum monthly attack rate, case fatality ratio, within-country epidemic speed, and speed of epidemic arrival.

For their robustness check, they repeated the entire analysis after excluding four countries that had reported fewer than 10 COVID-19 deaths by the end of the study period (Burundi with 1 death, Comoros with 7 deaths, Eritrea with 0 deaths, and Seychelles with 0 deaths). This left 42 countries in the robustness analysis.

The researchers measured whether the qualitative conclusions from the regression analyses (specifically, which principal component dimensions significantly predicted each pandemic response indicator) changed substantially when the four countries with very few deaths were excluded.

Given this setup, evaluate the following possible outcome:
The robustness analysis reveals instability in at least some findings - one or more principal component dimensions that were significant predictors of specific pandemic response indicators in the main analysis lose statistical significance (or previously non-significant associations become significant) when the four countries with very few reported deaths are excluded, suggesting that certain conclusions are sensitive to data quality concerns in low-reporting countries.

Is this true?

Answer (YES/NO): NO